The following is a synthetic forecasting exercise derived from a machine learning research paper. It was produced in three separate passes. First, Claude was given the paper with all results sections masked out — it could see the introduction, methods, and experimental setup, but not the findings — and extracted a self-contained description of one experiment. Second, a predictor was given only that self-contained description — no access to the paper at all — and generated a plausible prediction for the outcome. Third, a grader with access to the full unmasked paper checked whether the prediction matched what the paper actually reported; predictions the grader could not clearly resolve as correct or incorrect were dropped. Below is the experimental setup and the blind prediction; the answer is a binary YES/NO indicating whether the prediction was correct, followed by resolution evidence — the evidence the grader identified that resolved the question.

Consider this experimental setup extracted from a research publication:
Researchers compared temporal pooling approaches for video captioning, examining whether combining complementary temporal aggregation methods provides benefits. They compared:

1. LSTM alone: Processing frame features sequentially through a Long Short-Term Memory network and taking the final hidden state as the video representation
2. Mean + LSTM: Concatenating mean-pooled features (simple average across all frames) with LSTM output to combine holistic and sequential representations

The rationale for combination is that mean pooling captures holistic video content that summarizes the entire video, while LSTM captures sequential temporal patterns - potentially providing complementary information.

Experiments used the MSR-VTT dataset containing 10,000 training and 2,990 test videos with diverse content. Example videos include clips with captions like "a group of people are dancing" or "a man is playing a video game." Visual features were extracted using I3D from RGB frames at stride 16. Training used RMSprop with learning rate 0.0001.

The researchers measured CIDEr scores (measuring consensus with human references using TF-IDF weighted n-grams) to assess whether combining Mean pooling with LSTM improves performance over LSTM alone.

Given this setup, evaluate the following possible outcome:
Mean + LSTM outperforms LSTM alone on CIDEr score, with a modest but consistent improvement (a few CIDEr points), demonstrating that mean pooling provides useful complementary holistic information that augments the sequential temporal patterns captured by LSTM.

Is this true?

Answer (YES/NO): NO